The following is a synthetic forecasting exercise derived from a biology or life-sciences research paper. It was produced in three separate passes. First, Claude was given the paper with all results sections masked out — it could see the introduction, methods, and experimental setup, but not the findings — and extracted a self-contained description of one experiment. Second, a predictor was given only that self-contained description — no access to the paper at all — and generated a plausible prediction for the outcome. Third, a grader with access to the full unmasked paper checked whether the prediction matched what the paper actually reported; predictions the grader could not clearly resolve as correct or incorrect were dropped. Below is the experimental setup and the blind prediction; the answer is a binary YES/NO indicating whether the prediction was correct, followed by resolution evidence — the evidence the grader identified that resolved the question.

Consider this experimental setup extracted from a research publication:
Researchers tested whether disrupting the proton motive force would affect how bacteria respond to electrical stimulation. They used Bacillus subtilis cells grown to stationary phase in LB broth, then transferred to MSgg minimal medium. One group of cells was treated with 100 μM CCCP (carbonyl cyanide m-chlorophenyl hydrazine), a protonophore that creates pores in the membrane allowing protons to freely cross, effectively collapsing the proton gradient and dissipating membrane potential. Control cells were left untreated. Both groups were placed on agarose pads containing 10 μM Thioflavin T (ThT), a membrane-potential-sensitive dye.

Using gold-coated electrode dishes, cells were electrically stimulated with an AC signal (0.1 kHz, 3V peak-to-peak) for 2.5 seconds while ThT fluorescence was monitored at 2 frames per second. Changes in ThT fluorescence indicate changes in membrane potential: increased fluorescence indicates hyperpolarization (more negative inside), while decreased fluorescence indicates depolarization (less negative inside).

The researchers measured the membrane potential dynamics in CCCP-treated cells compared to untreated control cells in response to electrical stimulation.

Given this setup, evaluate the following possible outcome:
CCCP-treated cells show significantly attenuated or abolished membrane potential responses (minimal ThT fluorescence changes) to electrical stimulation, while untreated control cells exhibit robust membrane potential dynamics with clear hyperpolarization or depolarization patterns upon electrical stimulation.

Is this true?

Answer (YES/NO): NO